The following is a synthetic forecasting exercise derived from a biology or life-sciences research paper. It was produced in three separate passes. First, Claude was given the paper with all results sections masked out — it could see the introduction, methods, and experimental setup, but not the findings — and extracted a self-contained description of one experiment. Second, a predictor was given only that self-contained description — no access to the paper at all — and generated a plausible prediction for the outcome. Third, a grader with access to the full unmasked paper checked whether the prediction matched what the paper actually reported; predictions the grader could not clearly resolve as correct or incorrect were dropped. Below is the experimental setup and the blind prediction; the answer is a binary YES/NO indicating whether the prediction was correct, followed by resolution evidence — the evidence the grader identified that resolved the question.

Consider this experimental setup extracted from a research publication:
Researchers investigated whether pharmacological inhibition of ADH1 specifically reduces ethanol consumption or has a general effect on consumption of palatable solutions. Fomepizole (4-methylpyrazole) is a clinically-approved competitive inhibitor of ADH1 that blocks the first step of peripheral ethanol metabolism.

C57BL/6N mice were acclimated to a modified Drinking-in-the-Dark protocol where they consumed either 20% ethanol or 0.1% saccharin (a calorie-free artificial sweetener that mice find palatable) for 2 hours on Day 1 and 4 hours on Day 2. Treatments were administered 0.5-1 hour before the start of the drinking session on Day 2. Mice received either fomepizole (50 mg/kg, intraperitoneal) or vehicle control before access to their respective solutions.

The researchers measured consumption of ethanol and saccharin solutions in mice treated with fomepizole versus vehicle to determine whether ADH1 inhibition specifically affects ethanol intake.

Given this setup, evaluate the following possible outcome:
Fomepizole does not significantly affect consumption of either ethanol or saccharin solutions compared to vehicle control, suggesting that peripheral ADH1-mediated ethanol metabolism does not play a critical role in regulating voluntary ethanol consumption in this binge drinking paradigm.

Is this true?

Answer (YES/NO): NO